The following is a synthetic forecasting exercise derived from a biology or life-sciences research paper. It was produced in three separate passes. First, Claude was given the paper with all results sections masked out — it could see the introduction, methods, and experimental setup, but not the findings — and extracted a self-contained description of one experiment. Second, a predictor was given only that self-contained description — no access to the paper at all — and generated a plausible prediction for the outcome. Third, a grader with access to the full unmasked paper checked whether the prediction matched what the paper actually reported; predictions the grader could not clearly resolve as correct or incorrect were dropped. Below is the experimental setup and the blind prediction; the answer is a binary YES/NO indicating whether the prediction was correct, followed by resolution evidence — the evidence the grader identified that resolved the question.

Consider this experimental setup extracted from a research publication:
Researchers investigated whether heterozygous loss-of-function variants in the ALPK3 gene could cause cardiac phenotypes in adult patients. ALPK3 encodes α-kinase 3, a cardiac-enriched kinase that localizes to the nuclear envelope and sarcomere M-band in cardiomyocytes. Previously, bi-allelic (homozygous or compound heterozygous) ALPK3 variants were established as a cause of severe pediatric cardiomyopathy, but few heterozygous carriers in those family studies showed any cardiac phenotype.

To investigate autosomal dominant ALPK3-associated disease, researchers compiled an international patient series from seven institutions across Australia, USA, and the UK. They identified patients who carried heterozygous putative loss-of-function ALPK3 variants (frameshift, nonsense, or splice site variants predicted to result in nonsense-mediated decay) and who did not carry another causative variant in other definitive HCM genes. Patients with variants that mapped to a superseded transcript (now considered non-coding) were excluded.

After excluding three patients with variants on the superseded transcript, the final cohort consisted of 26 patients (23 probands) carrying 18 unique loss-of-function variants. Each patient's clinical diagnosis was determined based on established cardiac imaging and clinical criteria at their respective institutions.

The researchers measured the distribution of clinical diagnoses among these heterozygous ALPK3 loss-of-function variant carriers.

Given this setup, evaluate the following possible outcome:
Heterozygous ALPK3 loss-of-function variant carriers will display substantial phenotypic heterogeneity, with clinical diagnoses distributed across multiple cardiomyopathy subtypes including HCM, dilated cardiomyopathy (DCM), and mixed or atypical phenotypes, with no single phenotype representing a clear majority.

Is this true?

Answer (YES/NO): NO